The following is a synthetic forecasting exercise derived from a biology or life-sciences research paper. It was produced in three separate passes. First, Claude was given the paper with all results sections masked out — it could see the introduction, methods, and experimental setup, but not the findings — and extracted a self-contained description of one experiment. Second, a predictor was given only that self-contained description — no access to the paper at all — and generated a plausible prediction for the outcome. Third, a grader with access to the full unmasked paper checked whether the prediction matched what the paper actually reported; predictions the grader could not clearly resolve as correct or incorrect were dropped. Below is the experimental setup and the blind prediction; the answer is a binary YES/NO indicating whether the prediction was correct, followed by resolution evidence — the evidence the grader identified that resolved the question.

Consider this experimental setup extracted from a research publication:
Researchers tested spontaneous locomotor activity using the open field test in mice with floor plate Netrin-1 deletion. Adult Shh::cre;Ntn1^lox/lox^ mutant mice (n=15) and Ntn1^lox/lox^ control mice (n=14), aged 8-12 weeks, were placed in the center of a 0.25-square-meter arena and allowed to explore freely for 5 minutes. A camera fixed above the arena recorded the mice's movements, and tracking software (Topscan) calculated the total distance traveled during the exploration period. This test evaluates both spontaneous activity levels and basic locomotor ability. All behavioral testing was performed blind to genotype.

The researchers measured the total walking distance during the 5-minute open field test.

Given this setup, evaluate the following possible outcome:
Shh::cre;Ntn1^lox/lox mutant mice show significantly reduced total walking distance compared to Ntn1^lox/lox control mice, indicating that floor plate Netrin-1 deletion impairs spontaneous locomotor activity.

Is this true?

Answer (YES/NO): NO